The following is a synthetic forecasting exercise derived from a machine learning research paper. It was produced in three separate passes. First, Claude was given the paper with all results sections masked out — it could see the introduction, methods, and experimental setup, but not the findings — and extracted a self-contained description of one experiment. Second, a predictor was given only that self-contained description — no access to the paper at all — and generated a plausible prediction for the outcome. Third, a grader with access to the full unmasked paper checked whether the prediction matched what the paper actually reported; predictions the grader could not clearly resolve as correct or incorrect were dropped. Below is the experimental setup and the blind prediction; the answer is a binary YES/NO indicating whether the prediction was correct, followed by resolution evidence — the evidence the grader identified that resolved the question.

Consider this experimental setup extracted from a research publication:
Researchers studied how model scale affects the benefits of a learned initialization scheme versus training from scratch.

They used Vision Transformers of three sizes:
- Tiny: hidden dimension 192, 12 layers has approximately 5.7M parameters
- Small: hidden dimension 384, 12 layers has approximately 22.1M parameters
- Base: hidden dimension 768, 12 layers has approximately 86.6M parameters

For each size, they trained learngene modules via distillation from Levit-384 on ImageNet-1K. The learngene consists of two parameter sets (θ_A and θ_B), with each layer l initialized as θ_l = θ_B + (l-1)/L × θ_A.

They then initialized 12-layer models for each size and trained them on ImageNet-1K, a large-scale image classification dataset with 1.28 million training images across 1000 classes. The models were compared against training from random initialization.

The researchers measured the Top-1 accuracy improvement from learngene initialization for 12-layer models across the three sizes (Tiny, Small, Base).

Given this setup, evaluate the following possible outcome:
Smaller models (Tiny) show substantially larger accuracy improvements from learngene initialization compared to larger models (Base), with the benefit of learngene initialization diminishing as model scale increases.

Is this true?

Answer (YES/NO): NO